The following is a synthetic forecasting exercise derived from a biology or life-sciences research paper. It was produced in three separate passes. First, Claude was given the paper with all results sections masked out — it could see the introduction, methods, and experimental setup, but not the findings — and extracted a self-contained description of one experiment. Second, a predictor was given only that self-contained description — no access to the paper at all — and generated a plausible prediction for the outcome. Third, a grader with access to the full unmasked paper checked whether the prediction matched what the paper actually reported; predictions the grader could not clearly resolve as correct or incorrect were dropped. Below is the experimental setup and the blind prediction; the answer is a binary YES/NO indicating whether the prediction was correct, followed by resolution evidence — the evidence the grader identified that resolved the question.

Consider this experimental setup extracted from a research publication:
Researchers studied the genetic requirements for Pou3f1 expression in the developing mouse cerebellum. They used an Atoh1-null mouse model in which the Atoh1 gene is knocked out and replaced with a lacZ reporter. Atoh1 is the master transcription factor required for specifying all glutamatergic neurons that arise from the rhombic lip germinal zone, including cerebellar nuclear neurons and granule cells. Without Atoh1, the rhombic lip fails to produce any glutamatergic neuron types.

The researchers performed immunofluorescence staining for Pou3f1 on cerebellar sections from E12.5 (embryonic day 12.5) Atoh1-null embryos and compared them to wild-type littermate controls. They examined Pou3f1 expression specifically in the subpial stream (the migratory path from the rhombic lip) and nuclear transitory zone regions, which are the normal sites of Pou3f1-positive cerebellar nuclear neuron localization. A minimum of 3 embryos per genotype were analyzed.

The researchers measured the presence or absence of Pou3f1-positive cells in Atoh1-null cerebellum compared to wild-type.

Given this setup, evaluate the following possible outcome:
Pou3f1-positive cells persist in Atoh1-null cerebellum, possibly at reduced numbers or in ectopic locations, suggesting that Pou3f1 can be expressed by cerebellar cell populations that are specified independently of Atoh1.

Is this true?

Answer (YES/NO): NO